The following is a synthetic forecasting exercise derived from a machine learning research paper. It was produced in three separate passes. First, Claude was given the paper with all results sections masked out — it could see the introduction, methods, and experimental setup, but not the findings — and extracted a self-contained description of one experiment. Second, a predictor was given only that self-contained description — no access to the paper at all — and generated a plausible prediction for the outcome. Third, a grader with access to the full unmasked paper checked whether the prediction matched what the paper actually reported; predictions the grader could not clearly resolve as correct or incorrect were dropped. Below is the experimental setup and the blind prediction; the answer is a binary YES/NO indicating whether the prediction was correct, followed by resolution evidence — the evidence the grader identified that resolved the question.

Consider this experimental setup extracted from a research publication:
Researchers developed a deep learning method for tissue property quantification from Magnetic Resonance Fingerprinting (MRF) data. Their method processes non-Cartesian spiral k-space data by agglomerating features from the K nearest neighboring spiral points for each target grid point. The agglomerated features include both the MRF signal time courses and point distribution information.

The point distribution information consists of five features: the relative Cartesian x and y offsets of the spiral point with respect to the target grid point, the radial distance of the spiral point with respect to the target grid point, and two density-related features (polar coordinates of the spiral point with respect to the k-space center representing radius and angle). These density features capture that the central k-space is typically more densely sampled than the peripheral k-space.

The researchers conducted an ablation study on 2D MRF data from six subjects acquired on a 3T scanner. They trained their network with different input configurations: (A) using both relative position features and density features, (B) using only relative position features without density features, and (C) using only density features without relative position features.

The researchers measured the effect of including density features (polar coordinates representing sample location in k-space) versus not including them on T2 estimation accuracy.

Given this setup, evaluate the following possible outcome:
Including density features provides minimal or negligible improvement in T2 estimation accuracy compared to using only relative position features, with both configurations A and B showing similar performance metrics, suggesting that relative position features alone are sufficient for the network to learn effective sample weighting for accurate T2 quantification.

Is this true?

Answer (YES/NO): NO